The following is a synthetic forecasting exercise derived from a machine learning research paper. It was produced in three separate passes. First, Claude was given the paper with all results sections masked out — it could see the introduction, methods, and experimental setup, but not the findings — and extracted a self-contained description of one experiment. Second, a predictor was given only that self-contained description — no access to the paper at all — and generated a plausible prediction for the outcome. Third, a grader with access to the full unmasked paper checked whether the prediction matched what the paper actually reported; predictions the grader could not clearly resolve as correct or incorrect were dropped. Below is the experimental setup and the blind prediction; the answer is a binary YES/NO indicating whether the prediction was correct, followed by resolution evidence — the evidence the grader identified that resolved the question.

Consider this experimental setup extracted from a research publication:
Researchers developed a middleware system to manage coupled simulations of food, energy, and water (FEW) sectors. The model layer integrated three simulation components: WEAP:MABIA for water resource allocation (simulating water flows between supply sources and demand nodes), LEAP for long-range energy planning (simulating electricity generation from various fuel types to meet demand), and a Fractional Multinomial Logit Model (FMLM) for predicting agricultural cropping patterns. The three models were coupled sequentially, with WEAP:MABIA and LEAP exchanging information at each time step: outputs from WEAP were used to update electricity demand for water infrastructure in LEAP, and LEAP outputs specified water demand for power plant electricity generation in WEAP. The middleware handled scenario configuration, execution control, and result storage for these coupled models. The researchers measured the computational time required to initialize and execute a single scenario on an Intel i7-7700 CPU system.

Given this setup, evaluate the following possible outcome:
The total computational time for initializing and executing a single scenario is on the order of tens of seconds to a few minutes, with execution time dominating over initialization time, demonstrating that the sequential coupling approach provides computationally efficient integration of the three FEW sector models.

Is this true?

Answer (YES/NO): NO